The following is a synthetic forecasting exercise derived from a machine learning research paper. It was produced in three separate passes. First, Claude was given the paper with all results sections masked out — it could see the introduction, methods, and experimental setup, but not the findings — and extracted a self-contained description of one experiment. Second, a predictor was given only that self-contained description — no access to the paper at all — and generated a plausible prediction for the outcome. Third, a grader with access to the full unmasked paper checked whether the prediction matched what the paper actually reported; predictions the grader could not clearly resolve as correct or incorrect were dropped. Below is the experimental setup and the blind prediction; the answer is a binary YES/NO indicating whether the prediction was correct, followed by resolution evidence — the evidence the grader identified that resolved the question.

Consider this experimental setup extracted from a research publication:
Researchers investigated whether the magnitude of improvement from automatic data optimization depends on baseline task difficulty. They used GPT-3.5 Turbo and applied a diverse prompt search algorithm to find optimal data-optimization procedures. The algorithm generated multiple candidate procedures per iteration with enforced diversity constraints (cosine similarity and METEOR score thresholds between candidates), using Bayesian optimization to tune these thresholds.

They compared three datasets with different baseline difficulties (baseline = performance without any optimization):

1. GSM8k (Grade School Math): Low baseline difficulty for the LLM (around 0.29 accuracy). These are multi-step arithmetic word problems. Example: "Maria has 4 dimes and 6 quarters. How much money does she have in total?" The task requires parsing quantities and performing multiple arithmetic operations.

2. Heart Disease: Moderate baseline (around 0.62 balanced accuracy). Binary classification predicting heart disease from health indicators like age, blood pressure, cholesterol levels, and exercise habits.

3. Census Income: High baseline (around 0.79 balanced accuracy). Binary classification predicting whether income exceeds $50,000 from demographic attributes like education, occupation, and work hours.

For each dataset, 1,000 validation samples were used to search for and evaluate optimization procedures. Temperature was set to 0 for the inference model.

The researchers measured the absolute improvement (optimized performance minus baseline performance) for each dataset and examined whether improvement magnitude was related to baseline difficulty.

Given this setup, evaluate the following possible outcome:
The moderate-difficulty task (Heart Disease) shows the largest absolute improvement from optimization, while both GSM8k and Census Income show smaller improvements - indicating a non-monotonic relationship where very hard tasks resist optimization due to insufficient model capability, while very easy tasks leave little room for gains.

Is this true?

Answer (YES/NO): NO